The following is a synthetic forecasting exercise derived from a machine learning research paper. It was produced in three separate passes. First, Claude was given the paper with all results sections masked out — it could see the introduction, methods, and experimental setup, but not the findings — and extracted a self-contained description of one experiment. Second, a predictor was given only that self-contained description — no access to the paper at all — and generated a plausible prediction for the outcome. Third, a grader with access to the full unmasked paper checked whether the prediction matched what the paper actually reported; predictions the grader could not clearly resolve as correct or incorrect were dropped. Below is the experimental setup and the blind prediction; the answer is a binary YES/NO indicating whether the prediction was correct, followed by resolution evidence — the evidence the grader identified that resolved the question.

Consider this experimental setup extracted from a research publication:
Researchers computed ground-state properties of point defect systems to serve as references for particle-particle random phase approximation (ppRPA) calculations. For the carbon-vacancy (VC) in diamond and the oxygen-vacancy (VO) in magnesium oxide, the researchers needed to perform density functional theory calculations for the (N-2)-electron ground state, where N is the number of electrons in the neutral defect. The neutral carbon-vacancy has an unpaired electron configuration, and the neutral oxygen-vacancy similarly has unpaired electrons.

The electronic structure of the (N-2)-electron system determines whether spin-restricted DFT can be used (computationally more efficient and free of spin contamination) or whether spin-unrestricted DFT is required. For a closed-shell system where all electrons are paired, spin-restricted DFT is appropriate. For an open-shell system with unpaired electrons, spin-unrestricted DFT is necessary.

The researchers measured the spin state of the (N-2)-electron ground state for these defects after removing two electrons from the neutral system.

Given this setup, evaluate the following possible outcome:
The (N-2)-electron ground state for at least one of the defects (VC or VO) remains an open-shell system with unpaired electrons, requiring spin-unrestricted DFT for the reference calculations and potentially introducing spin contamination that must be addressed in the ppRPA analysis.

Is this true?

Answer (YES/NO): NO